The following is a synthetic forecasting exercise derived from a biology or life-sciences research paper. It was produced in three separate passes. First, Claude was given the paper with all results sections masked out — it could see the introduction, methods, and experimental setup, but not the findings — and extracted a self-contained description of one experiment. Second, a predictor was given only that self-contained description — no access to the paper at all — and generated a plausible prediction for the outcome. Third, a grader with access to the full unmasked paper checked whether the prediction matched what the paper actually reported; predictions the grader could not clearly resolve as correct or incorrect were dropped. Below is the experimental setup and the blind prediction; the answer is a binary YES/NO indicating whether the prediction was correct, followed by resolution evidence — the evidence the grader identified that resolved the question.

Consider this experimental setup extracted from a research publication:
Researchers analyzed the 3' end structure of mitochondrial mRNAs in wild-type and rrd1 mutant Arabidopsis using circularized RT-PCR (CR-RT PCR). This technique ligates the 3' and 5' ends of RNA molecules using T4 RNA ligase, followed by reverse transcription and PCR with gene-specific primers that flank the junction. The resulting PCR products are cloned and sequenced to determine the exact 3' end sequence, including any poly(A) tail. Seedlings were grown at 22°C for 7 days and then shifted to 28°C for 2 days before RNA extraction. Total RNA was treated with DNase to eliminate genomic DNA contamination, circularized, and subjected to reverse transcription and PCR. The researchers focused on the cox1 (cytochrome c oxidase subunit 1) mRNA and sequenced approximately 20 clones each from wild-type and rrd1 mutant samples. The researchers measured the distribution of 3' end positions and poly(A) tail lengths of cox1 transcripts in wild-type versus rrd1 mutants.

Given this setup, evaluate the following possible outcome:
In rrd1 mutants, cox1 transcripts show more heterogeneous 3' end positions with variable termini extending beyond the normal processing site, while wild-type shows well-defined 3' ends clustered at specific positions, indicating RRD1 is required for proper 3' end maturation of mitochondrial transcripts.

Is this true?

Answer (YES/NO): NO